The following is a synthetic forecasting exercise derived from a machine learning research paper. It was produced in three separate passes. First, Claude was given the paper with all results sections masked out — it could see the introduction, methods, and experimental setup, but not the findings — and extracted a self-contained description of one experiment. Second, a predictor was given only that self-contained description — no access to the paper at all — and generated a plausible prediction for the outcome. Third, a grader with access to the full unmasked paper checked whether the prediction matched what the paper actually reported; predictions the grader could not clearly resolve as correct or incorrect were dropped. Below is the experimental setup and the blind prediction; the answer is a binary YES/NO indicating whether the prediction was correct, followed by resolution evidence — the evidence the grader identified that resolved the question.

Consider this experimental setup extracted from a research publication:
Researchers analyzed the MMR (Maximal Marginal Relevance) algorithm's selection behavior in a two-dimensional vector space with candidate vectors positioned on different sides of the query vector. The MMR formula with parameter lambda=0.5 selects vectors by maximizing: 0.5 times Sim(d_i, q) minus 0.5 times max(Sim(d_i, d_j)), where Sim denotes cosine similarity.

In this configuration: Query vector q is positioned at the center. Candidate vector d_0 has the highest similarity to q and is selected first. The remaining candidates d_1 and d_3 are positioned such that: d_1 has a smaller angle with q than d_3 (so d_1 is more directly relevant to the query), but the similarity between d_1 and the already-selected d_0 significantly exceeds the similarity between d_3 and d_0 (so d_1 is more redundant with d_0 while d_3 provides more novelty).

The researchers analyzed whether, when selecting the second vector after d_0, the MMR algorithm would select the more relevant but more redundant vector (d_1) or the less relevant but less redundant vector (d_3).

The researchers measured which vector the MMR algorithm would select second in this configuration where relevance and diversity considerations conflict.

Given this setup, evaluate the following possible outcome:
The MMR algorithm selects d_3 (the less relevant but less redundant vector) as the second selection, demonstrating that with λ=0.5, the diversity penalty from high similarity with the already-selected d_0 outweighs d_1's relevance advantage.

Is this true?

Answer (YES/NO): YES